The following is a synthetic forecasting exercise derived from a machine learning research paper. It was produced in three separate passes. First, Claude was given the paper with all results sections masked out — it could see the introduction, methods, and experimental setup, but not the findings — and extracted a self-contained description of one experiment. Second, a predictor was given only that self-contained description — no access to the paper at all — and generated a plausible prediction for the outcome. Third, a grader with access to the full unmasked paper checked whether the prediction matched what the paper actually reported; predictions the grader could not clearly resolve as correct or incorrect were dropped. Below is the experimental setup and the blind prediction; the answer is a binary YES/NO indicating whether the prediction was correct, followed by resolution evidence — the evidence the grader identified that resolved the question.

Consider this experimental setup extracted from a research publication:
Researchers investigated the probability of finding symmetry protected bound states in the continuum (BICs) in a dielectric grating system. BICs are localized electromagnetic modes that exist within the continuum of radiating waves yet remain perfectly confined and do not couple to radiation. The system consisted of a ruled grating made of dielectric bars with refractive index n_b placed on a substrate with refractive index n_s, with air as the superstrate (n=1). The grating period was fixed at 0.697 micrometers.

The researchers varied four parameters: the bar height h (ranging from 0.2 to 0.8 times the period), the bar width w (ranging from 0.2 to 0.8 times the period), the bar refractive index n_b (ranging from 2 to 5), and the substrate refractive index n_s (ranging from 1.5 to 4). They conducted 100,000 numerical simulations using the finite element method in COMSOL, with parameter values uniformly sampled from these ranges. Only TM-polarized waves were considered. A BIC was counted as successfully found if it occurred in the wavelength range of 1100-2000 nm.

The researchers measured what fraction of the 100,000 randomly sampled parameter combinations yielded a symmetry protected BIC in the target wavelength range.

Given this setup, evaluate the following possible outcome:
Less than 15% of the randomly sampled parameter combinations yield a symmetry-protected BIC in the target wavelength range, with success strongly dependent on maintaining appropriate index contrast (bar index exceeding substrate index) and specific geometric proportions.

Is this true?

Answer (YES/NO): NO